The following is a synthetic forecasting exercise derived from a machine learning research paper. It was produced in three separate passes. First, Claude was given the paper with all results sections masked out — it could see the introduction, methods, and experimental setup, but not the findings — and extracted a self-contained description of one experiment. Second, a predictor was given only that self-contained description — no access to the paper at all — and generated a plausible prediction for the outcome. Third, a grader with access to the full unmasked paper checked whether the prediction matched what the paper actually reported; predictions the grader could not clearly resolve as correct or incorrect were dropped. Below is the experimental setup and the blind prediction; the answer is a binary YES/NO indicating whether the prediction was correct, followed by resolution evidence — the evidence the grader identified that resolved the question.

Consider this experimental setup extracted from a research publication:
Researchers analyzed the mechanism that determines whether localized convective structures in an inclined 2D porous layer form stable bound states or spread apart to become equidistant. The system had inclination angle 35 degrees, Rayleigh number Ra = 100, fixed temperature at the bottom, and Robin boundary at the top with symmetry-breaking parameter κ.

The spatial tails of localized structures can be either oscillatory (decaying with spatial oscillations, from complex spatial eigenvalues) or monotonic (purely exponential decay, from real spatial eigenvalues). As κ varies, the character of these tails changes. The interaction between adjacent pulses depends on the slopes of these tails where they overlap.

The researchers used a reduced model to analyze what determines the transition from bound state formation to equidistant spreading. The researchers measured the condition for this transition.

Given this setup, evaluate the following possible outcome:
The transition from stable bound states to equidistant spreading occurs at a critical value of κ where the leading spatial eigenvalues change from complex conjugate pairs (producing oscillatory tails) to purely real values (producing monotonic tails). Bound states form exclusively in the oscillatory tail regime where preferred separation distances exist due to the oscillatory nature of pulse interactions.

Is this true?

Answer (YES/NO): NO